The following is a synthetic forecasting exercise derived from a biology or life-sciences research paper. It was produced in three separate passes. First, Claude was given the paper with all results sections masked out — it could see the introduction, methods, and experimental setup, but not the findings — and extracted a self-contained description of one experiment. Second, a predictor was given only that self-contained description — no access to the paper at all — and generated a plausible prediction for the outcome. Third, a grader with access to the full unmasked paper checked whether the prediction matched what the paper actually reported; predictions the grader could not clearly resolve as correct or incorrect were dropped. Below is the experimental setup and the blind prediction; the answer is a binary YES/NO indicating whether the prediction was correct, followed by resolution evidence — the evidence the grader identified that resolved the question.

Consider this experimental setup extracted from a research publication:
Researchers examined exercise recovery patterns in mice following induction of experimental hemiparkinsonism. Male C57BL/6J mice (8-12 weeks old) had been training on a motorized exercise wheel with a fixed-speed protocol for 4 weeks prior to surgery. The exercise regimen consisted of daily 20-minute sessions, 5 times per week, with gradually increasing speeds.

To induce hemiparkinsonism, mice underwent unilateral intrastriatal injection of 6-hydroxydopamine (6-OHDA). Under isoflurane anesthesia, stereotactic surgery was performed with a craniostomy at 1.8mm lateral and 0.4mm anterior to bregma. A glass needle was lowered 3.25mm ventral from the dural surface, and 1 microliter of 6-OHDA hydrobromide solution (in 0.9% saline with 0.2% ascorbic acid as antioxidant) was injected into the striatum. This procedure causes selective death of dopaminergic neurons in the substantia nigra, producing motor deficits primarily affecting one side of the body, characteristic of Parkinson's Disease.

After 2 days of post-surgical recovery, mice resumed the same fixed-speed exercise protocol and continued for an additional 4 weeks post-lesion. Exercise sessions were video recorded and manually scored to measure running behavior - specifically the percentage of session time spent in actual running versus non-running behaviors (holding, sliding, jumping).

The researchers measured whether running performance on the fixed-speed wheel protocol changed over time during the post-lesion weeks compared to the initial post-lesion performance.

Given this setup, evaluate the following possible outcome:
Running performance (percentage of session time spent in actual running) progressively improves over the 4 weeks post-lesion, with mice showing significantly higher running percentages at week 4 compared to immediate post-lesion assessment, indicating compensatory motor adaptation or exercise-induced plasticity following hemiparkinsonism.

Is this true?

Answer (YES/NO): NO